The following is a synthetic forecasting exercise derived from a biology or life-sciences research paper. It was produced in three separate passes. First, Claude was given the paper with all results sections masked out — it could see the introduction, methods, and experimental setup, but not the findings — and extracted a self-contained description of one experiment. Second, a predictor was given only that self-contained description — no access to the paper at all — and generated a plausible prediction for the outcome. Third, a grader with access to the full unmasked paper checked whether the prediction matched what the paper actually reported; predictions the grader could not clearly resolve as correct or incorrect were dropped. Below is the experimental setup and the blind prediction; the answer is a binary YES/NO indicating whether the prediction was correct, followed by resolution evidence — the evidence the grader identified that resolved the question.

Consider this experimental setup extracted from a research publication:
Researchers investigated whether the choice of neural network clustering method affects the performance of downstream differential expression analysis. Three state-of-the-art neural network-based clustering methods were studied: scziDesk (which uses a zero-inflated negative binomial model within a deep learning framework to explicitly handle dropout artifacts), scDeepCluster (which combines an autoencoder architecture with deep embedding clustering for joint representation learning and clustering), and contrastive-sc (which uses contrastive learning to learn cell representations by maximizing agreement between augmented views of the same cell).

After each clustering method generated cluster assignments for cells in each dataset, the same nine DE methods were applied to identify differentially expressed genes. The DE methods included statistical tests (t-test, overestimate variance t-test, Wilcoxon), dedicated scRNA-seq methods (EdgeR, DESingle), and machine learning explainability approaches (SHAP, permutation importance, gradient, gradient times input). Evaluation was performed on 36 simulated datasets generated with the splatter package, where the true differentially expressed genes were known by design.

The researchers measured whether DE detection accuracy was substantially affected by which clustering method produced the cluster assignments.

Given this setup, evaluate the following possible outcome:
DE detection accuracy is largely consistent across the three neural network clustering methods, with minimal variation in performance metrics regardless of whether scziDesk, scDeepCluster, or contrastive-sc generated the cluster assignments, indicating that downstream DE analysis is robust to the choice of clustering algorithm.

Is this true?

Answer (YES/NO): NO